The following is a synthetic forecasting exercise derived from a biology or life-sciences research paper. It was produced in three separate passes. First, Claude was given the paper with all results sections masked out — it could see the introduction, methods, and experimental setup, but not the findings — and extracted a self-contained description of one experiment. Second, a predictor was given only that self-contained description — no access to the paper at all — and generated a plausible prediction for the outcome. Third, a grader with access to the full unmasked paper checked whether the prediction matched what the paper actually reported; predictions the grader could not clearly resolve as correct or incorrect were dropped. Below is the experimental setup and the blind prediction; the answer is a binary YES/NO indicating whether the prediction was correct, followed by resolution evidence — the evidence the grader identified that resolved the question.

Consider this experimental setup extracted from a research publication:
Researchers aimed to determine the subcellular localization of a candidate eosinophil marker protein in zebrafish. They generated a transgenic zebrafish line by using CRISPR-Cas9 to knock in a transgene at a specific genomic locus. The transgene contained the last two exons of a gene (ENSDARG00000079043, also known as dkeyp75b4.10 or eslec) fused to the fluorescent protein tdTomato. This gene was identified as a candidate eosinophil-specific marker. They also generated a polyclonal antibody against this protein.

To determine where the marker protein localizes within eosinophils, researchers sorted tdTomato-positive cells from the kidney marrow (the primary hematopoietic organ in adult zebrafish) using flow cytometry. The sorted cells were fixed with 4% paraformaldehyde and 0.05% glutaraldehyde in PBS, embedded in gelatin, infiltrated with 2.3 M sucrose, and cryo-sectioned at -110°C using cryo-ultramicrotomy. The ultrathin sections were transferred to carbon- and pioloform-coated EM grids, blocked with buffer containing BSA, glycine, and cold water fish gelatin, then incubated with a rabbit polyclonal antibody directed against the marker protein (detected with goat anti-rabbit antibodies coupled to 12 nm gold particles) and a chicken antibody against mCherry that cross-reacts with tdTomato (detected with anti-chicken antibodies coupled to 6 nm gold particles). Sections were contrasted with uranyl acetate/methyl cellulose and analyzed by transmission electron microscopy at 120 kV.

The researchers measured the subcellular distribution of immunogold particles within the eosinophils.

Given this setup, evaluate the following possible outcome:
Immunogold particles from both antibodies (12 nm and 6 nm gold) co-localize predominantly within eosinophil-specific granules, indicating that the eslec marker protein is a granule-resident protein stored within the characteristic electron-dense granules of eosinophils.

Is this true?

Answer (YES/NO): YES